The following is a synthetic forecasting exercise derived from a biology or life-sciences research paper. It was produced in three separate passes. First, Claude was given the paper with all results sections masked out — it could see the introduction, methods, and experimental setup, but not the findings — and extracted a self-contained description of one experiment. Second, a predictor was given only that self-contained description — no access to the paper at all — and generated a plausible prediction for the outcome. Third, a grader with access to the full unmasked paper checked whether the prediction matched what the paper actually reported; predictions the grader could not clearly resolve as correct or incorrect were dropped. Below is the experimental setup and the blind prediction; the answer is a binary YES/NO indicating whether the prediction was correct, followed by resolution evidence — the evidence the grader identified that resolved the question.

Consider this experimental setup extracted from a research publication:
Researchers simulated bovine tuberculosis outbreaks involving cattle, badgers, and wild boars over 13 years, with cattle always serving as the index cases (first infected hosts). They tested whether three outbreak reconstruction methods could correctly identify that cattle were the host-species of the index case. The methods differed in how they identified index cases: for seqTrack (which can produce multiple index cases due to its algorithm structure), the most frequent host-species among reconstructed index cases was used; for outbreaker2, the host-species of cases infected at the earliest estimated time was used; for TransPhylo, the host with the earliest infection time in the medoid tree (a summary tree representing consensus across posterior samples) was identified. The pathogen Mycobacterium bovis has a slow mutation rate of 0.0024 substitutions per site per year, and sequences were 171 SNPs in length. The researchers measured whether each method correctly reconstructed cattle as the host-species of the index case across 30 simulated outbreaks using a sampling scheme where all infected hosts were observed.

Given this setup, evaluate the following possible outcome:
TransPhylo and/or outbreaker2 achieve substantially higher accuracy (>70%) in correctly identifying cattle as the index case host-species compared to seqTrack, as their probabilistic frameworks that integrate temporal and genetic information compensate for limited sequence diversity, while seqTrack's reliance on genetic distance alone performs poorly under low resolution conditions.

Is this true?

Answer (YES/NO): NO